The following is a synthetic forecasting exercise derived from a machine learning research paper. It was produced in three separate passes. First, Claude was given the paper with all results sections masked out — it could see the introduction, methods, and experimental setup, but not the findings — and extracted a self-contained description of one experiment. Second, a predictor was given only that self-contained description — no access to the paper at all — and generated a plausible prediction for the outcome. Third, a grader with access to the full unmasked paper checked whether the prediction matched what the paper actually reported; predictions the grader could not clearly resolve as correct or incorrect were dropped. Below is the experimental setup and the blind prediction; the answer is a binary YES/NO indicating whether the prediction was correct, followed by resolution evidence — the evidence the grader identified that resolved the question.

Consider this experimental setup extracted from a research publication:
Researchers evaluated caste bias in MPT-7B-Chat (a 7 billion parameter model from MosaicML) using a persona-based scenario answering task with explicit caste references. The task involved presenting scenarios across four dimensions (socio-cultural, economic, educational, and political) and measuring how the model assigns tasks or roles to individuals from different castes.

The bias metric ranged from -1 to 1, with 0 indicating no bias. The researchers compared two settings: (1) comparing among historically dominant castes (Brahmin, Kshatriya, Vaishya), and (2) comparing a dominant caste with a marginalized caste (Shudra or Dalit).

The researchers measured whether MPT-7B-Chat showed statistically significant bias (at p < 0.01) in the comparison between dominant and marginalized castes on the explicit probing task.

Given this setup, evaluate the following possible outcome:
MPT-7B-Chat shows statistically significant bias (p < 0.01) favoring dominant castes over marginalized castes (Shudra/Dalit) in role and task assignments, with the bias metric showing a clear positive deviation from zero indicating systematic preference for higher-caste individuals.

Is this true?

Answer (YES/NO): YES